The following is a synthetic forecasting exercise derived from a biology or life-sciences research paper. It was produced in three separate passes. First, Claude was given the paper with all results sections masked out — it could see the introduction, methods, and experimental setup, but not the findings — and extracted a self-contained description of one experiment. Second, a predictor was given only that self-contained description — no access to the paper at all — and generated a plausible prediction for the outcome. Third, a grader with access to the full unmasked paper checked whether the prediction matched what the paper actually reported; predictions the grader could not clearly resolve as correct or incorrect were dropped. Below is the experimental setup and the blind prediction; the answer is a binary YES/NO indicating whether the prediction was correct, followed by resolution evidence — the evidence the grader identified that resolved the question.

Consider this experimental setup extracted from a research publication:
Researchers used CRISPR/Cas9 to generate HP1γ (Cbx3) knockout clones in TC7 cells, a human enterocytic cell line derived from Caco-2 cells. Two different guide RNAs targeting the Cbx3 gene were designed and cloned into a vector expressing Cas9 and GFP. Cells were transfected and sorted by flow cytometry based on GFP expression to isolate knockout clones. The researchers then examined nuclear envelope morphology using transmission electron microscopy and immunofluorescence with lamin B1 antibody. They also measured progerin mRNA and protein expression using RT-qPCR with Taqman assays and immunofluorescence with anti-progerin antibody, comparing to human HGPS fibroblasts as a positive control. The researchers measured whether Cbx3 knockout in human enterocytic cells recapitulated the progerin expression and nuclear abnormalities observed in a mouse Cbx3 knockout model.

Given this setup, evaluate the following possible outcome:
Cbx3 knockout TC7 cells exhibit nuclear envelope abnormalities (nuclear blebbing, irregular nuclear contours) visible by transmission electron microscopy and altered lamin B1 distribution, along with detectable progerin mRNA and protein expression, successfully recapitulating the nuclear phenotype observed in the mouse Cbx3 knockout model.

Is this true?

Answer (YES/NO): YES